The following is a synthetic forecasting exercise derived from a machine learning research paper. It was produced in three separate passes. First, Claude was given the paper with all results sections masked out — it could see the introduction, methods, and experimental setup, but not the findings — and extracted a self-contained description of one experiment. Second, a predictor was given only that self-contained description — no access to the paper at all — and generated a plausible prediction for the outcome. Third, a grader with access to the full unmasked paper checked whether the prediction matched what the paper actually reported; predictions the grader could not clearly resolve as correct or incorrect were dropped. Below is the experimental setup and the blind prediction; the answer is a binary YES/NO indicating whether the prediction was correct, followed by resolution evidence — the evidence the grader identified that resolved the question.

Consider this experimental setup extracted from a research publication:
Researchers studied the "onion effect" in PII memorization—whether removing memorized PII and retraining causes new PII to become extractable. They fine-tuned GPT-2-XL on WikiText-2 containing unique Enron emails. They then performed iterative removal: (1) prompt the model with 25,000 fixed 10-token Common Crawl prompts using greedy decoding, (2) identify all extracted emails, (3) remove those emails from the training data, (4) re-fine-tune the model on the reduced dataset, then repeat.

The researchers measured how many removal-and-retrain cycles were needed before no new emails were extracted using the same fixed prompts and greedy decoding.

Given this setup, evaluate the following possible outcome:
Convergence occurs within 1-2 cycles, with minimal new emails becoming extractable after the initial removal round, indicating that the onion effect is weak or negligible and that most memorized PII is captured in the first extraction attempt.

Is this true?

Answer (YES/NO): NO